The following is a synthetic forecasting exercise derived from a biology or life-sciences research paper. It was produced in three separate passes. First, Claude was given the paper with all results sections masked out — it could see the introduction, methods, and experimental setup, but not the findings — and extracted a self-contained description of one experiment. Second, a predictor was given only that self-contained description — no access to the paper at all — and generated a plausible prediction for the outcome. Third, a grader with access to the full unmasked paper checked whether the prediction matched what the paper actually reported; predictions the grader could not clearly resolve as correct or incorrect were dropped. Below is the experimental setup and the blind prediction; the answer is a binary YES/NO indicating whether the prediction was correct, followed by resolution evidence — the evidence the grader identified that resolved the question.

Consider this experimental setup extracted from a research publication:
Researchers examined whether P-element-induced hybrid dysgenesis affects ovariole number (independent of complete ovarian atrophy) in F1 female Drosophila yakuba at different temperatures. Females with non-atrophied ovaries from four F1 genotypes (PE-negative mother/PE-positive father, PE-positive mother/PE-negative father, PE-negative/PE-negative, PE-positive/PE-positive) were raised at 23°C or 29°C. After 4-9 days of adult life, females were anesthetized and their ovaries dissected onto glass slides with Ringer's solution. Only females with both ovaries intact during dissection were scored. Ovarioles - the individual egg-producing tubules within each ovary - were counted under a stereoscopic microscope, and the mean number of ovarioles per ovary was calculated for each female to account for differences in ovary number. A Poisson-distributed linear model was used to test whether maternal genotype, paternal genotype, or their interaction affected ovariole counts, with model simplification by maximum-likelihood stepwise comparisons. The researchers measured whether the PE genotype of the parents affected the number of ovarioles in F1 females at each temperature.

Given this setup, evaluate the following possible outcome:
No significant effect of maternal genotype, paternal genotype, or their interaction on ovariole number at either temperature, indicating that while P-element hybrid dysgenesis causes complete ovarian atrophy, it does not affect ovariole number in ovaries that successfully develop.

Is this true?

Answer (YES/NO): NO